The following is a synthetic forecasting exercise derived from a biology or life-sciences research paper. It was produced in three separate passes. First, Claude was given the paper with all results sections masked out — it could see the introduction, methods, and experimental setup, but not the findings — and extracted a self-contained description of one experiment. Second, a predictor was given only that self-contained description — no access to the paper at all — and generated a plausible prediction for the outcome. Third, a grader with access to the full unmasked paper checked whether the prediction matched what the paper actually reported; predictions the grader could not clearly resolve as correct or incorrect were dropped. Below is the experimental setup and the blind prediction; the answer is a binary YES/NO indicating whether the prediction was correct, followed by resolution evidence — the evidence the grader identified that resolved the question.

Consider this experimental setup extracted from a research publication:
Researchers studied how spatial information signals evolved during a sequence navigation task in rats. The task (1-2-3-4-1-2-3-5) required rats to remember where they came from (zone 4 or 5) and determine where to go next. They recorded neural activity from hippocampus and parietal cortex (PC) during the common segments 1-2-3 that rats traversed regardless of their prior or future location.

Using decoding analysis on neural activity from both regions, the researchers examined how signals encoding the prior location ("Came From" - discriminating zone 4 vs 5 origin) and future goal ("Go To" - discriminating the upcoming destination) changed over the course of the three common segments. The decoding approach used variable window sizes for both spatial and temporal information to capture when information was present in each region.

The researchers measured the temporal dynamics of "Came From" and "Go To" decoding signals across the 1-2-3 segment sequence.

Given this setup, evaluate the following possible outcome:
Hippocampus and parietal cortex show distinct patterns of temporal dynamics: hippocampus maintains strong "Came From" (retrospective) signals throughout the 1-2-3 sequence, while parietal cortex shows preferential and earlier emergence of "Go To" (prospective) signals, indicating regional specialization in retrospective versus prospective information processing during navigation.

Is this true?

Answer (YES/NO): NO